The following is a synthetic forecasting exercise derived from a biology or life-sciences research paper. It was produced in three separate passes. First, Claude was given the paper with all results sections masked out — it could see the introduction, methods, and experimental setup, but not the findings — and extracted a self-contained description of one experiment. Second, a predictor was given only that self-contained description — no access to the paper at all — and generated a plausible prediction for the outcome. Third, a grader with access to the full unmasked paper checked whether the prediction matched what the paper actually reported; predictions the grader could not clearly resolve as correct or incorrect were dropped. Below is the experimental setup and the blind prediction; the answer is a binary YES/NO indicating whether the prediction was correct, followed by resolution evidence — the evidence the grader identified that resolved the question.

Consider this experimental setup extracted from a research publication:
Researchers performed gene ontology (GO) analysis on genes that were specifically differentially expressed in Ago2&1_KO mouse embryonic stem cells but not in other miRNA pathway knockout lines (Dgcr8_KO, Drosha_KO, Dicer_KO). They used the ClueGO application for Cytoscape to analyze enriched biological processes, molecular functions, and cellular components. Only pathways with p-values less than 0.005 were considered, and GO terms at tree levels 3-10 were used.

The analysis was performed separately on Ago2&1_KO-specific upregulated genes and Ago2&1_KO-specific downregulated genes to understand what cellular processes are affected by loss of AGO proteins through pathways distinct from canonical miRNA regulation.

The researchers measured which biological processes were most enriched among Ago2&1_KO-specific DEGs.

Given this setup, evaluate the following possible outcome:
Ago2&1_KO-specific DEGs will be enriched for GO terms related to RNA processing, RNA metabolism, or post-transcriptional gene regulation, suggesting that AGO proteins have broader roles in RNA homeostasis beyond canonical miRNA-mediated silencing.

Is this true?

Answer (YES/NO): YES